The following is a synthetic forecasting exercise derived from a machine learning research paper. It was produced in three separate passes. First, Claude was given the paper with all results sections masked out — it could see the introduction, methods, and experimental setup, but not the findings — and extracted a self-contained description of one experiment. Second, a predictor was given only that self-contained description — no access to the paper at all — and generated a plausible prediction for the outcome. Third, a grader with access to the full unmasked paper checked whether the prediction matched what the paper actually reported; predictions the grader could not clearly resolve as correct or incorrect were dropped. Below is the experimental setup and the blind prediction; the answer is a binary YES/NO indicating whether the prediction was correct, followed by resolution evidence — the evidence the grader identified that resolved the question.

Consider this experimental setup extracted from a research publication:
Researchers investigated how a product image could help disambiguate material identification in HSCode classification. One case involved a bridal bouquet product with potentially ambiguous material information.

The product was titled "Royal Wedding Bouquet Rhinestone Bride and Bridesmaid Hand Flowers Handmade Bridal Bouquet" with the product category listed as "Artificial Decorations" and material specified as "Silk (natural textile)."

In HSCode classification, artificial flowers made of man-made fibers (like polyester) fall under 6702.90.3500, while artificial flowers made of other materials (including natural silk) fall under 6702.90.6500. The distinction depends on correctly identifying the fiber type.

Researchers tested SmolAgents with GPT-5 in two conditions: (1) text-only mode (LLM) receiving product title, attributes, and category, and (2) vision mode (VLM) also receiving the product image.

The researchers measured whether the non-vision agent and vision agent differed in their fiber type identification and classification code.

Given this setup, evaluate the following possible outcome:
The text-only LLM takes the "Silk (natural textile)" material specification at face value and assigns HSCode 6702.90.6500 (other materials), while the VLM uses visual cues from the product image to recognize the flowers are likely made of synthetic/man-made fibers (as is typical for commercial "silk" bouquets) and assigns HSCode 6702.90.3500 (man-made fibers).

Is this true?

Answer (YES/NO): NO